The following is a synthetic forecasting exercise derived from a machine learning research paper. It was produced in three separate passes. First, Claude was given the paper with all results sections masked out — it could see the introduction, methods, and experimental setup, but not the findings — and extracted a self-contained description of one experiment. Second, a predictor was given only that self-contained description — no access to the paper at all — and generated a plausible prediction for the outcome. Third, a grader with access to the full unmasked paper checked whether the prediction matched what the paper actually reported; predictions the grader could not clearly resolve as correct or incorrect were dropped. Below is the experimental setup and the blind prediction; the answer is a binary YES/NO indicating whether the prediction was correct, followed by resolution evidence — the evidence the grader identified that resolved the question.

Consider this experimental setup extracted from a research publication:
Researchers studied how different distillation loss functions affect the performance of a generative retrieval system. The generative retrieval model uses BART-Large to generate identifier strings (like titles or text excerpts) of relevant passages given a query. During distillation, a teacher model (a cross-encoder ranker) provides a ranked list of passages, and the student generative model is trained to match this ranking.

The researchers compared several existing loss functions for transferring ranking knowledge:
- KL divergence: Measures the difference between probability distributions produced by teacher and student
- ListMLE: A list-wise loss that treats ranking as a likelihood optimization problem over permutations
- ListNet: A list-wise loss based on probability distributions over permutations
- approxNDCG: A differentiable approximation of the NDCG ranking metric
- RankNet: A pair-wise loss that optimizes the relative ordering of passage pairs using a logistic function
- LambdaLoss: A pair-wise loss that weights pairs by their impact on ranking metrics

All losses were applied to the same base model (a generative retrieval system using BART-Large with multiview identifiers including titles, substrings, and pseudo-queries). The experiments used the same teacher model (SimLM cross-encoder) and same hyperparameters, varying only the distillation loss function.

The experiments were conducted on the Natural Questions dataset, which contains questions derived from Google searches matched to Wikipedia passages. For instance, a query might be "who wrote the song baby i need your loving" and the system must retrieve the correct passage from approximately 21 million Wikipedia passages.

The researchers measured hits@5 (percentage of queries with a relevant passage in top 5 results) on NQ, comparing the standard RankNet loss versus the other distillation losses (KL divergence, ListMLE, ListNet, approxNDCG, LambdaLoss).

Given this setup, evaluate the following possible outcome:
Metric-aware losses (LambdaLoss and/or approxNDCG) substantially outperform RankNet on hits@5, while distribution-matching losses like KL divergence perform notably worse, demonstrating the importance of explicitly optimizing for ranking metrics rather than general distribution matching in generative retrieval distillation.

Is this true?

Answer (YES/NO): NO